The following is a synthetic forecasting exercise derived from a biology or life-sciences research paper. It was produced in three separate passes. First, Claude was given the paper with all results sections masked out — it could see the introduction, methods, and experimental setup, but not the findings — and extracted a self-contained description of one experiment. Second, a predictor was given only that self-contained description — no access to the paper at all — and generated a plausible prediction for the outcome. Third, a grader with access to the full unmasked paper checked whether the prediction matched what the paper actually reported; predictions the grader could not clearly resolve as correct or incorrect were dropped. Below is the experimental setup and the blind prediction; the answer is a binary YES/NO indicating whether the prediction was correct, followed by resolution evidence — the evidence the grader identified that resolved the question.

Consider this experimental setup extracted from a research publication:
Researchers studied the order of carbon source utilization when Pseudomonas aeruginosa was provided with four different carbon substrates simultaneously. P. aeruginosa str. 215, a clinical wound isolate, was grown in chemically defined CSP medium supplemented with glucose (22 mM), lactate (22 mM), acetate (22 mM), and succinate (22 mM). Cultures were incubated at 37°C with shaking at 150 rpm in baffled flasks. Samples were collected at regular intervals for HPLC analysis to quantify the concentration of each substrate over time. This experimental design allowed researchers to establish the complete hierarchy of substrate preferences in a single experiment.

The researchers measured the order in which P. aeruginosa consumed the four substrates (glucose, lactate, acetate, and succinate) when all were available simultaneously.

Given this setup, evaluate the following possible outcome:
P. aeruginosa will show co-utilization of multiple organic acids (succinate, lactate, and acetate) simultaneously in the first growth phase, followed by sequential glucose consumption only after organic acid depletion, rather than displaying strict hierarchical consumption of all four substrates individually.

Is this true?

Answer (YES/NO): NO